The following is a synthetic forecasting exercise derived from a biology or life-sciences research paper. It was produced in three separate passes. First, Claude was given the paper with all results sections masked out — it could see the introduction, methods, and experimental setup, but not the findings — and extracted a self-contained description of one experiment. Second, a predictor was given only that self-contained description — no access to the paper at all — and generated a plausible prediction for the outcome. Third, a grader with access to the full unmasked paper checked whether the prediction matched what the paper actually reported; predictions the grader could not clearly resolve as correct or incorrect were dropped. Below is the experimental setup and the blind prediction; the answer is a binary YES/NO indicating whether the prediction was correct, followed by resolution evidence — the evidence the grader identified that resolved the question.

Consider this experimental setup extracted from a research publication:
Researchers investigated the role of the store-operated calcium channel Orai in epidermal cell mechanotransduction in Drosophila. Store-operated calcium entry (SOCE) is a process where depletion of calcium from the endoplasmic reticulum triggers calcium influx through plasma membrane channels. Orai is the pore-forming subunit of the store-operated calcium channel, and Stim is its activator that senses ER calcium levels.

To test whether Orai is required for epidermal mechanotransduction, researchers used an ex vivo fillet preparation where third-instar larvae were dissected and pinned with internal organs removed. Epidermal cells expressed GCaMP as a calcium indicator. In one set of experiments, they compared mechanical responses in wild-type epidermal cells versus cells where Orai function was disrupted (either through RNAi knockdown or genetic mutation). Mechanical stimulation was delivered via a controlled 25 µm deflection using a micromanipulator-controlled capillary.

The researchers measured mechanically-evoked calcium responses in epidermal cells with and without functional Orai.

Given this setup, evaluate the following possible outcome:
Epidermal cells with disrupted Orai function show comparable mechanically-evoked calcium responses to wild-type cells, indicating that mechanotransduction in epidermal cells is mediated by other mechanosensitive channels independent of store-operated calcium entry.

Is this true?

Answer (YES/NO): NO